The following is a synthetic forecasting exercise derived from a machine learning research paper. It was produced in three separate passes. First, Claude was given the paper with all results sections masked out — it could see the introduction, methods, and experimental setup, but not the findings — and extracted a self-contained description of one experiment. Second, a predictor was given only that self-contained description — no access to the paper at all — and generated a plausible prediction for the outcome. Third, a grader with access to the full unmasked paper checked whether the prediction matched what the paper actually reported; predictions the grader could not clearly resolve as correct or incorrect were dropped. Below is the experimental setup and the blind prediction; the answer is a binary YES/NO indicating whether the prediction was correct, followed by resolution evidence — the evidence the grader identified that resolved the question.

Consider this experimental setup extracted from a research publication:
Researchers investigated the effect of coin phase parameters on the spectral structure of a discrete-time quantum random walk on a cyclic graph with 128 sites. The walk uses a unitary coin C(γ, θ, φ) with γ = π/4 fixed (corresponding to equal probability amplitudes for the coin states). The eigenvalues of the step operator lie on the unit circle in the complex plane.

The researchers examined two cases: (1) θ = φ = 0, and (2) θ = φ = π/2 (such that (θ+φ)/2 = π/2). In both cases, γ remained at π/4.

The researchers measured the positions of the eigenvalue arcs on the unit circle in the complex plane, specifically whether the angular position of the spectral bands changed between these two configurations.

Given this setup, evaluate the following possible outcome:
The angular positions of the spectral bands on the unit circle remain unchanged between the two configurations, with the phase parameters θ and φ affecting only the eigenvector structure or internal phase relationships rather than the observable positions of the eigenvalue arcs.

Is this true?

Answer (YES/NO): NO